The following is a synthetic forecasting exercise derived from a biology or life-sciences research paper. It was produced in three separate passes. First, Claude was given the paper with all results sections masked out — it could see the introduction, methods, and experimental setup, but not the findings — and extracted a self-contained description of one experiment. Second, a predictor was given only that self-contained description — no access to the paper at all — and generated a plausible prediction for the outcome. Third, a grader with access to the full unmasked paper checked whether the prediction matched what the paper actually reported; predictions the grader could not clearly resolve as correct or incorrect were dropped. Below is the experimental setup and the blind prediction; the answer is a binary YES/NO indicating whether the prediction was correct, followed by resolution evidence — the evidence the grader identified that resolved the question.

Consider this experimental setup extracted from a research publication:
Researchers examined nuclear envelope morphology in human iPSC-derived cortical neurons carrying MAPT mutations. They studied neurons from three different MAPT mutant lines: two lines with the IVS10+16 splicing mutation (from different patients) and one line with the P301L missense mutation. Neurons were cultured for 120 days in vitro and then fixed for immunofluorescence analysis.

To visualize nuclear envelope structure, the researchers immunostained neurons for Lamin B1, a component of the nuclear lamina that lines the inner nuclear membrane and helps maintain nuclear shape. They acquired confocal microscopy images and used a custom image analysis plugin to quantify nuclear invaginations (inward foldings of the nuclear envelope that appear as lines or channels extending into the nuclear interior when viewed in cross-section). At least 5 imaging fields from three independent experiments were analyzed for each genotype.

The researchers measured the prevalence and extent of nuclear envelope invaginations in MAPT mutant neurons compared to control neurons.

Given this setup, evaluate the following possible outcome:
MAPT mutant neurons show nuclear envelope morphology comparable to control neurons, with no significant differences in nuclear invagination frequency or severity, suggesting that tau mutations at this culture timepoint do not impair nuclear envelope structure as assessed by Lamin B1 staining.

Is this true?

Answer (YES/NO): NO